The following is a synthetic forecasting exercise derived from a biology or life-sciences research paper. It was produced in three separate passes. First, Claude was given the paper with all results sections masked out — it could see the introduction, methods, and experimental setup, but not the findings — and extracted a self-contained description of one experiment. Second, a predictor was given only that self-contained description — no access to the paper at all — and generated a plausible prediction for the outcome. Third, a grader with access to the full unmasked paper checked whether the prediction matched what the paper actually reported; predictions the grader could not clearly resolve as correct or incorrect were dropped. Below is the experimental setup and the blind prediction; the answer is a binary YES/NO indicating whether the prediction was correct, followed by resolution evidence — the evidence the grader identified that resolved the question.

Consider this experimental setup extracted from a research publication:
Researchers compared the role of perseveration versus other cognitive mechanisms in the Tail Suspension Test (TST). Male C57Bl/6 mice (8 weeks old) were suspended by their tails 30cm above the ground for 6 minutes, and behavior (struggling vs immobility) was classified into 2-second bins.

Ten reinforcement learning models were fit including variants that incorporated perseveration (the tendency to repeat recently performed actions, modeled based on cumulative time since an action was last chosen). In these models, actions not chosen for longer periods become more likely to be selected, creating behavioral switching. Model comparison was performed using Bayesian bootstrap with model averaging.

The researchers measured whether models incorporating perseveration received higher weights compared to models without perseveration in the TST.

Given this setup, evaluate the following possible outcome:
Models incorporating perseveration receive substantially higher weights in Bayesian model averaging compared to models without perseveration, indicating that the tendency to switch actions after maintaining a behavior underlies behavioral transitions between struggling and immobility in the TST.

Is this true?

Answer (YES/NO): NO